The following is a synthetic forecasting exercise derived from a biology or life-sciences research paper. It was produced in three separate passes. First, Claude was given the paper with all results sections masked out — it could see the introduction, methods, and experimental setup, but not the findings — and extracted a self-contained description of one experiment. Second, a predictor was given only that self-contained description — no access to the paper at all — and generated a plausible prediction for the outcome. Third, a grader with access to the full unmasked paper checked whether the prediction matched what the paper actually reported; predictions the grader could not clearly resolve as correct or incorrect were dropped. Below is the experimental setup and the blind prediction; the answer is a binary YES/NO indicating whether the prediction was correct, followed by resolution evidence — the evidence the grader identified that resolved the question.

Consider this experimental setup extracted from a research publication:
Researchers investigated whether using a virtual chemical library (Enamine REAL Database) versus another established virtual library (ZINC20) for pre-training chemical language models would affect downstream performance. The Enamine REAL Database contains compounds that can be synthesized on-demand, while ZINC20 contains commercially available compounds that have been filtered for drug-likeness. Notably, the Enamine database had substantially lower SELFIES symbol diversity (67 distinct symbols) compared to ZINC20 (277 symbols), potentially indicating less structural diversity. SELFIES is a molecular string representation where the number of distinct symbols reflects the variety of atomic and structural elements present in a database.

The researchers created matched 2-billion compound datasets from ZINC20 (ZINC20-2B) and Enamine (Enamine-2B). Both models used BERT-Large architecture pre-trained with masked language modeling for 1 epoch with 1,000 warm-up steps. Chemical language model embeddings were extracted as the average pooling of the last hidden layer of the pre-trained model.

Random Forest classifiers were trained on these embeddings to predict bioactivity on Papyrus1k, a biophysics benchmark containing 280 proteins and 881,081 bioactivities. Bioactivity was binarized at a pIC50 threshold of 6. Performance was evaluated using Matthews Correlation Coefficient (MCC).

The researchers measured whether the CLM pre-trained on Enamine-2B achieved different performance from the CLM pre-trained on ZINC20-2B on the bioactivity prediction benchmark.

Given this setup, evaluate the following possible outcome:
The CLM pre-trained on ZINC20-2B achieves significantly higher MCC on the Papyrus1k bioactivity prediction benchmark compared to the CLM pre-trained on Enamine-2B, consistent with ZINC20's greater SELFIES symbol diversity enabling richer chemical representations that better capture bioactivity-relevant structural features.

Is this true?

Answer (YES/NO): NO